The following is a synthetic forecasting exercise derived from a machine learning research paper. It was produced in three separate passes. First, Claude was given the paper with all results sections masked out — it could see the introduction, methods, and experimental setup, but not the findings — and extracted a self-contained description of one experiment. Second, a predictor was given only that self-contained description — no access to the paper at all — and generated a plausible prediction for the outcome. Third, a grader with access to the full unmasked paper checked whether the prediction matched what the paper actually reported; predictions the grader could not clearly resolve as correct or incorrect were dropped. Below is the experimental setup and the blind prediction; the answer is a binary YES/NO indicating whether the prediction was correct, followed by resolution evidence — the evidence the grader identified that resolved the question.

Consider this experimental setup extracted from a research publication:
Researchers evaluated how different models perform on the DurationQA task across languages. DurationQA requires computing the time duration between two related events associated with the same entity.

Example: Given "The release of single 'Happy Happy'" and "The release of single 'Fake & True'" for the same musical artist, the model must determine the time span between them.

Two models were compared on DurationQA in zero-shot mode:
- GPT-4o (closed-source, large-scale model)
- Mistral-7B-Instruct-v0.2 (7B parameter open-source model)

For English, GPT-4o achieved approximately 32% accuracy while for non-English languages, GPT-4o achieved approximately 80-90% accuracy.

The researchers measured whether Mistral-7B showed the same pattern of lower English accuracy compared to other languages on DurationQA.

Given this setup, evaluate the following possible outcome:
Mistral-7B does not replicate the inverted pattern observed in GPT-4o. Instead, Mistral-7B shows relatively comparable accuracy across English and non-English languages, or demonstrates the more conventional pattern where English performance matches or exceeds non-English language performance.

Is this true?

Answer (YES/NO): NO